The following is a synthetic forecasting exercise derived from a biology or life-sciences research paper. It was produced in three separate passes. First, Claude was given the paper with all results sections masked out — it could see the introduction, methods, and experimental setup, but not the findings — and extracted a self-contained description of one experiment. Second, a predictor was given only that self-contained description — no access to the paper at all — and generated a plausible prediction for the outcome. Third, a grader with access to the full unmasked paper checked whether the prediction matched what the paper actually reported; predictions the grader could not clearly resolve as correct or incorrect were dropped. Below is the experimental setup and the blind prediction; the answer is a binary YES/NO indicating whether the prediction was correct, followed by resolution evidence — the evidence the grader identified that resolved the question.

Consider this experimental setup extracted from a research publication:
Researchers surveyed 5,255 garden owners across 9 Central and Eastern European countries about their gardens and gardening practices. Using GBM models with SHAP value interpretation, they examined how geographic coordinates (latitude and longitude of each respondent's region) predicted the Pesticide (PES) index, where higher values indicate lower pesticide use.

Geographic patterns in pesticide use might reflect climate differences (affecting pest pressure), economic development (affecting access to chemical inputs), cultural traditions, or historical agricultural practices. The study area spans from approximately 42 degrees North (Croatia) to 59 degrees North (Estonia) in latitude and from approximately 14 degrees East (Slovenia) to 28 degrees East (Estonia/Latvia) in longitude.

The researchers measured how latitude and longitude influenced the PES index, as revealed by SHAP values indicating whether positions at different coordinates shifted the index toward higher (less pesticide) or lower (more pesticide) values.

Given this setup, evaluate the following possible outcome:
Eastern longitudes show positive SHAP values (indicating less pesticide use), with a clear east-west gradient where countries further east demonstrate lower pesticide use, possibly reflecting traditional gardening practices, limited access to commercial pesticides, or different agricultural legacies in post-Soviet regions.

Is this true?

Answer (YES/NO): NO